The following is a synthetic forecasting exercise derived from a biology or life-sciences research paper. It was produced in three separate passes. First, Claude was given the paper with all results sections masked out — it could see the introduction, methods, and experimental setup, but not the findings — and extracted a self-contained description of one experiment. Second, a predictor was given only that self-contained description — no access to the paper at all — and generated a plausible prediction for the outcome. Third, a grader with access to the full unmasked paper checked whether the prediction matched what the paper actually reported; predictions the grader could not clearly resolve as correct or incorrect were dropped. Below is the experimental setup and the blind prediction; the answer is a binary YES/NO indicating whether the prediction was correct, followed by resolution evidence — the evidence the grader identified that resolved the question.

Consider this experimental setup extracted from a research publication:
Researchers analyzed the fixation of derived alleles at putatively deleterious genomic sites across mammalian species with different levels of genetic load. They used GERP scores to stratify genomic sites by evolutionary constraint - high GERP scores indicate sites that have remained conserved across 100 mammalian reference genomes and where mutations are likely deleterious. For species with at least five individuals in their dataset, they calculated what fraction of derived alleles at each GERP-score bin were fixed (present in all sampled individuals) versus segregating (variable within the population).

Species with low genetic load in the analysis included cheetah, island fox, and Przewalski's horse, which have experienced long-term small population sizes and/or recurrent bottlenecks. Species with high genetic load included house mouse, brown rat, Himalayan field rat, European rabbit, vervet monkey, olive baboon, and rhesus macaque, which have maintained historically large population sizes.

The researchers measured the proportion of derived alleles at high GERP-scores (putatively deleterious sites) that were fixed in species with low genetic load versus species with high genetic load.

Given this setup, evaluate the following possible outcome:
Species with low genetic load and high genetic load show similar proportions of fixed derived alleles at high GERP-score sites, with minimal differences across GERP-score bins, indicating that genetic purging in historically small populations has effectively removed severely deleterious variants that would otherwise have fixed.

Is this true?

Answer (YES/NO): NO